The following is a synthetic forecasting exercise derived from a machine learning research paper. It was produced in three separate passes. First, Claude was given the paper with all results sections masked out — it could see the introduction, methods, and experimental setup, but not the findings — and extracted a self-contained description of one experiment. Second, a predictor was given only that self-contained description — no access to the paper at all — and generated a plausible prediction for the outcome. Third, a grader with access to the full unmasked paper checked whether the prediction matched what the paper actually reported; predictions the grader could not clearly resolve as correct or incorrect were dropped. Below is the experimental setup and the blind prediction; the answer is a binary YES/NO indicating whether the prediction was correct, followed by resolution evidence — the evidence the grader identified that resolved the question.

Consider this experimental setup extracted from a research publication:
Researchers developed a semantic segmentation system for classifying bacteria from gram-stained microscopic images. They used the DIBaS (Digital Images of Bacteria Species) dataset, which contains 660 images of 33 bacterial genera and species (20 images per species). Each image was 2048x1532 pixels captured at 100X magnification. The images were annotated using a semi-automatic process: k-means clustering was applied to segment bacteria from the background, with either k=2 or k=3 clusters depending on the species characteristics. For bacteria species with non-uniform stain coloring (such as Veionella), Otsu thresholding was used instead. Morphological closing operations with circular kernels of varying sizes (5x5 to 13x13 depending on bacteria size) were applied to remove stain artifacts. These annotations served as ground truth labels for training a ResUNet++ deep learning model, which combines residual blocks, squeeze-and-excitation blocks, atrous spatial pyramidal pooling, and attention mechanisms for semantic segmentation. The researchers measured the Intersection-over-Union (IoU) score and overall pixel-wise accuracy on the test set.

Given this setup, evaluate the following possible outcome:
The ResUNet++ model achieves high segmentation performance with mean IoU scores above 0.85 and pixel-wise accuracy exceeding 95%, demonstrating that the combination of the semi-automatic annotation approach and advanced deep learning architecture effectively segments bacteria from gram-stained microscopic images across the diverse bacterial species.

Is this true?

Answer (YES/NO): NO